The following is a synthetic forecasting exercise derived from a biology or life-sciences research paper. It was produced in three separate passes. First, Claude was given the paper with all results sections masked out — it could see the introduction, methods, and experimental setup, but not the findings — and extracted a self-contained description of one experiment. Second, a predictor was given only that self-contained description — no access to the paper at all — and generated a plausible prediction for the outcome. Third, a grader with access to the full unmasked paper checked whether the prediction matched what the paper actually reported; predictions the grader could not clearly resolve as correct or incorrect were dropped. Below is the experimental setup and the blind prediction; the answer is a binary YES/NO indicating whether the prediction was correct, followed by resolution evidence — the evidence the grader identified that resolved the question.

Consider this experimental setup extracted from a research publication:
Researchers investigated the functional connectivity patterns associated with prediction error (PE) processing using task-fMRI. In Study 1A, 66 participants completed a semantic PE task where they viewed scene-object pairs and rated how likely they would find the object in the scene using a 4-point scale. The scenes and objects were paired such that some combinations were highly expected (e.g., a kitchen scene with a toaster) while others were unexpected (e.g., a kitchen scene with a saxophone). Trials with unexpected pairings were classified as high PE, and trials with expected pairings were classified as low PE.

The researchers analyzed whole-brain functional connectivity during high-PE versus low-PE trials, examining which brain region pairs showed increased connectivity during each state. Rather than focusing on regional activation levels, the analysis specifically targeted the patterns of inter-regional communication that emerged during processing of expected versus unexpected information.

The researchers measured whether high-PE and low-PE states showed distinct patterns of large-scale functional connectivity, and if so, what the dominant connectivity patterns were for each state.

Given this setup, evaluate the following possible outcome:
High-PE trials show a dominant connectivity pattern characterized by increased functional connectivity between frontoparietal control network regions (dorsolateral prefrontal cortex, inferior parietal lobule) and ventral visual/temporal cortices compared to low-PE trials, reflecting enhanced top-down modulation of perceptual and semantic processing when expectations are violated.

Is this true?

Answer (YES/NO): NO